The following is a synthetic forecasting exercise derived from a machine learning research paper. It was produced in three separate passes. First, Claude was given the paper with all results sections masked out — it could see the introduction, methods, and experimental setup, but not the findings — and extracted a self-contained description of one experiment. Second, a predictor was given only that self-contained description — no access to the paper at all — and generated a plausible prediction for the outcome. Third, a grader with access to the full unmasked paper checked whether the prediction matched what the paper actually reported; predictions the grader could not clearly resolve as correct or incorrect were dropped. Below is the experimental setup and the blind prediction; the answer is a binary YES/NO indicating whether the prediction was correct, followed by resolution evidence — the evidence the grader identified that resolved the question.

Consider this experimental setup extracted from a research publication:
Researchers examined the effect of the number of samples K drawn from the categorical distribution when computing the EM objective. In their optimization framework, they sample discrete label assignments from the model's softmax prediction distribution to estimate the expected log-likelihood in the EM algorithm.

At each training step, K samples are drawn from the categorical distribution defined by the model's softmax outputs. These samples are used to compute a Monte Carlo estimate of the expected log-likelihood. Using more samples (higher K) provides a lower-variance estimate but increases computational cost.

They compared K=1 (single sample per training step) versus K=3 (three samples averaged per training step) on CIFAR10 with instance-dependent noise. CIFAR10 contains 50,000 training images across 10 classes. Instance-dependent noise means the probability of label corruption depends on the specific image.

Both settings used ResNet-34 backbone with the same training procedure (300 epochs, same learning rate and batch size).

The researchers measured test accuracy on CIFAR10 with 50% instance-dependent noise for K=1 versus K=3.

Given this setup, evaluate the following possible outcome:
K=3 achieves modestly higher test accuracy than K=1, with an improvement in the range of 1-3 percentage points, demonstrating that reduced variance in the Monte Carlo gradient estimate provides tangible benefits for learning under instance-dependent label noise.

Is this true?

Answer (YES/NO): NO